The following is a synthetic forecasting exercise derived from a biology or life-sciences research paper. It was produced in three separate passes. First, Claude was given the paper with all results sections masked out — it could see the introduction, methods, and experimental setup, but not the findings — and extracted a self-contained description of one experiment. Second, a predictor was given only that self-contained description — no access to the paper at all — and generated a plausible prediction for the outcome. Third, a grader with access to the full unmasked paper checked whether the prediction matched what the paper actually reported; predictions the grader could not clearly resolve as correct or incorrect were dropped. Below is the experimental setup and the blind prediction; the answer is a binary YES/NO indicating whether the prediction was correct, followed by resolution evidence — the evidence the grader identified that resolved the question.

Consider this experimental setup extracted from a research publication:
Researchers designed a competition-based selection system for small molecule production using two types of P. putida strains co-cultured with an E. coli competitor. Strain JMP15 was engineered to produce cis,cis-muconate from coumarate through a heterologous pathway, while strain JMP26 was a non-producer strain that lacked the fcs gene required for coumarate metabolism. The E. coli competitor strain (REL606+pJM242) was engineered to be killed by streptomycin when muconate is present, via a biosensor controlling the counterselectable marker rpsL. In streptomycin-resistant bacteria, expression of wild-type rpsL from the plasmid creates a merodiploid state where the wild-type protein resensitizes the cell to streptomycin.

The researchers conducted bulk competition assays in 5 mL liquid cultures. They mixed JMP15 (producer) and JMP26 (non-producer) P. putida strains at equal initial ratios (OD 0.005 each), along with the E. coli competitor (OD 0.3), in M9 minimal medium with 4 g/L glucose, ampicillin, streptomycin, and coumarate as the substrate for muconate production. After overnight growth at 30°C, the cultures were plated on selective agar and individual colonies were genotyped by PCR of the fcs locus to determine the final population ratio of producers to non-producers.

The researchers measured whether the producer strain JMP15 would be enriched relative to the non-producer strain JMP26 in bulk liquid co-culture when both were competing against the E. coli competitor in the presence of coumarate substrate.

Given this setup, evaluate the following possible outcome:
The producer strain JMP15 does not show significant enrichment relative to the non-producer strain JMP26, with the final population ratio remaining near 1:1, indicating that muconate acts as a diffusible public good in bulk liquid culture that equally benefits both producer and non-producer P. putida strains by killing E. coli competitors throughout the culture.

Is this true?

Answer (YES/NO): YES